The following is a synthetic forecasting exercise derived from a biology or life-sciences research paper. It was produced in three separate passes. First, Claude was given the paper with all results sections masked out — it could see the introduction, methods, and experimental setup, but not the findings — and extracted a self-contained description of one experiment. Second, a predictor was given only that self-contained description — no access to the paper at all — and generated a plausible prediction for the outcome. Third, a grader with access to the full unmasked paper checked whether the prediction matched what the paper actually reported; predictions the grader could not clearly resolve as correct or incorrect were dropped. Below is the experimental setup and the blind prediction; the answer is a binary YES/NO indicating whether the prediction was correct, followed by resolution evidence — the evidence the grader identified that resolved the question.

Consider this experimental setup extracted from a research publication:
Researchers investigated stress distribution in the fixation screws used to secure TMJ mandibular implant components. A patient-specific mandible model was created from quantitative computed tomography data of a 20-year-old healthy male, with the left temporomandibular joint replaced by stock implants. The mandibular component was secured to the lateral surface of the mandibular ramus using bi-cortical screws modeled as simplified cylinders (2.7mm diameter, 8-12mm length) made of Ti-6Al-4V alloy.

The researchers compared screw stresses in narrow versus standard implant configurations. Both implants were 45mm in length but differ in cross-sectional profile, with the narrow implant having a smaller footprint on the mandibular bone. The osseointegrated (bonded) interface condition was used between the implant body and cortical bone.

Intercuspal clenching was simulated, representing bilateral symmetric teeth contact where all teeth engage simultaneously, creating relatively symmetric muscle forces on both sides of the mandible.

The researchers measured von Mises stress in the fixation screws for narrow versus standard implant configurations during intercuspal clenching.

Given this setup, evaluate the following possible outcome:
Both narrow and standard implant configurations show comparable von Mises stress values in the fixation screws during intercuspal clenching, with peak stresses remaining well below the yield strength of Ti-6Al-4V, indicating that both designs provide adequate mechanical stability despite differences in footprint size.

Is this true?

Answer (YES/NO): YES